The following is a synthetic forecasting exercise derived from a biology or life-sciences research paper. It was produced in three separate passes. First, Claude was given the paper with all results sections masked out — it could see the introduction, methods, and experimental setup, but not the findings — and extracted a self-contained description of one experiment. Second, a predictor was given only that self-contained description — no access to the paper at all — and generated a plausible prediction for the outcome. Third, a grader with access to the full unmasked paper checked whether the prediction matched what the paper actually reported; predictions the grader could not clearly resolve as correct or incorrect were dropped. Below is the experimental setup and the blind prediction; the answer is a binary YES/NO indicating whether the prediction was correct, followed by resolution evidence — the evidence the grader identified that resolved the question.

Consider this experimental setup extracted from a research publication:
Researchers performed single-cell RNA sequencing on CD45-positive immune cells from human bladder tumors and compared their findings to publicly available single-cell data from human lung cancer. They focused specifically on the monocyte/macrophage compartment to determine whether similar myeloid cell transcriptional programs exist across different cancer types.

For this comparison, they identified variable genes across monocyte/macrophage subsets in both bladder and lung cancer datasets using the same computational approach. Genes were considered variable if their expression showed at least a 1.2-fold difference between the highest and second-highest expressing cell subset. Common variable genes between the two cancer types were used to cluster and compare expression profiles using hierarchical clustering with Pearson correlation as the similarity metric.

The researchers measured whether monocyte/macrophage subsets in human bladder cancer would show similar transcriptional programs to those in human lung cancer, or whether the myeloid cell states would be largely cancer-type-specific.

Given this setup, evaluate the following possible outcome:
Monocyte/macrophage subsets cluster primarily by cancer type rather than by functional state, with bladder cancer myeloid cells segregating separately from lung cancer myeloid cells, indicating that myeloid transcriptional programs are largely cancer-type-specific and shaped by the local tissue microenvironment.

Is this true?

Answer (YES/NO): NO